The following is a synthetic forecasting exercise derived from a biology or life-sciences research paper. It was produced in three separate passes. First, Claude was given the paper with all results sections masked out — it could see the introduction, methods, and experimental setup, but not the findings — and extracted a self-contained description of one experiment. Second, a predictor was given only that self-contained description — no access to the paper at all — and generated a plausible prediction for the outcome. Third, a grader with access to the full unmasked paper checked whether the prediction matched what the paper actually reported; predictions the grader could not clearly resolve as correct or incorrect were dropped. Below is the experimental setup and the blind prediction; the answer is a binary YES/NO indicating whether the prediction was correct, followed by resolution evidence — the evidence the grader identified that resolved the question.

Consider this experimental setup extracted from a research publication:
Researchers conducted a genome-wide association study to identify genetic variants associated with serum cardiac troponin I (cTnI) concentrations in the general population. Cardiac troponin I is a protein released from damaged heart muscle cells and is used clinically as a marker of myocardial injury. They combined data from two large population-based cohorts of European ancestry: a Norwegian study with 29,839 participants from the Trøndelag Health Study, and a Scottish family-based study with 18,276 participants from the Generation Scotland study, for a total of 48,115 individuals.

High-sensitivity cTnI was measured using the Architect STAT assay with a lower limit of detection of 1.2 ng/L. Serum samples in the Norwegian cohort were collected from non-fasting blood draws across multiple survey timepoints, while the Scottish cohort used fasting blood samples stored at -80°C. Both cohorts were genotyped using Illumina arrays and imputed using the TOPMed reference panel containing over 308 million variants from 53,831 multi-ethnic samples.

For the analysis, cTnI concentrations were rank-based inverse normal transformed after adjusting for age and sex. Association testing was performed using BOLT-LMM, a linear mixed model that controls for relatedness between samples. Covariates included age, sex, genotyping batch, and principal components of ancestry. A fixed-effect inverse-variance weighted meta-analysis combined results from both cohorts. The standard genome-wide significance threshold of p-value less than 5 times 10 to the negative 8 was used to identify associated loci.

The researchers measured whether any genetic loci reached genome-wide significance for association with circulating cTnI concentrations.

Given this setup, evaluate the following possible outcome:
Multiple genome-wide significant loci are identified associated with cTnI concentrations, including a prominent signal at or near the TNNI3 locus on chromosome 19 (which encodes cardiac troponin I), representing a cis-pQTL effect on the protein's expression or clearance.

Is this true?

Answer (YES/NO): NO